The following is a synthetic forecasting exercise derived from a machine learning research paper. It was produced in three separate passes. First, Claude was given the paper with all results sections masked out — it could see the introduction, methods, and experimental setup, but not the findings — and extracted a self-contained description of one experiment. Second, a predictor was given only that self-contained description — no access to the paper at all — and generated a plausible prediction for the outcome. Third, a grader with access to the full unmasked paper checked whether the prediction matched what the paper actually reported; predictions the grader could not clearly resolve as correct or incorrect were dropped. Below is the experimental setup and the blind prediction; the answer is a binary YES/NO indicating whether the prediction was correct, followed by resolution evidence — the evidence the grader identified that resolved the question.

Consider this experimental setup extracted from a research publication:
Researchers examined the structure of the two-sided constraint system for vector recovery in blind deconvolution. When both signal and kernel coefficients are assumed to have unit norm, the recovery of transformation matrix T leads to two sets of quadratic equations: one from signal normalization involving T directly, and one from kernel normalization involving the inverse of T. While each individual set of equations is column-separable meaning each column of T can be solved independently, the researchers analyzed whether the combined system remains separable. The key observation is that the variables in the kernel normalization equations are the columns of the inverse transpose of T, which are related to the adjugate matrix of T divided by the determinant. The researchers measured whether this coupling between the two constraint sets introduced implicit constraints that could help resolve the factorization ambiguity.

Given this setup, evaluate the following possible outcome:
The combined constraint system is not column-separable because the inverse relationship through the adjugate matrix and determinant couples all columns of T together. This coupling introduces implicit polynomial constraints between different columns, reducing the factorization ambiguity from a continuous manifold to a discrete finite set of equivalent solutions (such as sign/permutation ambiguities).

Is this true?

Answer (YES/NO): YES